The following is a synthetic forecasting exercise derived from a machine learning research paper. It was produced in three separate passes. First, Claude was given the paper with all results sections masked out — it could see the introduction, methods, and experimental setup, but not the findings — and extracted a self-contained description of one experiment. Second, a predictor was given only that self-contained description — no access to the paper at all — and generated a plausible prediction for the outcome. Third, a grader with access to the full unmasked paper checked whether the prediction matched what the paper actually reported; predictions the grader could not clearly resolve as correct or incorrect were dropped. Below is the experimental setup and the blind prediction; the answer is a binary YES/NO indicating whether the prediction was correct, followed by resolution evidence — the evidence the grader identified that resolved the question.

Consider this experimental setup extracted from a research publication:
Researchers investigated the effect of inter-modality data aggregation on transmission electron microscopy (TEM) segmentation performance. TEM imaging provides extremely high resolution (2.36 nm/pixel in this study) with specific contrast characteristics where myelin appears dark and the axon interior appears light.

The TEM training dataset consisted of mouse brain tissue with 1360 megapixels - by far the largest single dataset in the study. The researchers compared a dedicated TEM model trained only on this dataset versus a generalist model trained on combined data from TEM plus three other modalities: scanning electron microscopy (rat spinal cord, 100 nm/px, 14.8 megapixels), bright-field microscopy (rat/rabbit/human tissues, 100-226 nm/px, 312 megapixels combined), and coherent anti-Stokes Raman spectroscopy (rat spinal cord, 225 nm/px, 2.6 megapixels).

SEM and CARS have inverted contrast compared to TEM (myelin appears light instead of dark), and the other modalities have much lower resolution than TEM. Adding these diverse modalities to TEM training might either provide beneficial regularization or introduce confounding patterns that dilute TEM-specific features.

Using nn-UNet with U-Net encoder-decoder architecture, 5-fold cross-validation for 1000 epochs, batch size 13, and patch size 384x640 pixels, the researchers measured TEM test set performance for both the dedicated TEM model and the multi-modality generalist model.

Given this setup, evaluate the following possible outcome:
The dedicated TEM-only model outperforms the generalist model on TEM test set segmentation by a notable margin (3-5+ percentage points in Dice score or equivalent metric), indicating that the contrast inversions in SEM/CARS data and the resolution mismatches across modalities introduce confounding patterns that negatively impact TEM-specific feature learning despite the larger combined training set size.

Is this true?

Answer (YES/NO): NO